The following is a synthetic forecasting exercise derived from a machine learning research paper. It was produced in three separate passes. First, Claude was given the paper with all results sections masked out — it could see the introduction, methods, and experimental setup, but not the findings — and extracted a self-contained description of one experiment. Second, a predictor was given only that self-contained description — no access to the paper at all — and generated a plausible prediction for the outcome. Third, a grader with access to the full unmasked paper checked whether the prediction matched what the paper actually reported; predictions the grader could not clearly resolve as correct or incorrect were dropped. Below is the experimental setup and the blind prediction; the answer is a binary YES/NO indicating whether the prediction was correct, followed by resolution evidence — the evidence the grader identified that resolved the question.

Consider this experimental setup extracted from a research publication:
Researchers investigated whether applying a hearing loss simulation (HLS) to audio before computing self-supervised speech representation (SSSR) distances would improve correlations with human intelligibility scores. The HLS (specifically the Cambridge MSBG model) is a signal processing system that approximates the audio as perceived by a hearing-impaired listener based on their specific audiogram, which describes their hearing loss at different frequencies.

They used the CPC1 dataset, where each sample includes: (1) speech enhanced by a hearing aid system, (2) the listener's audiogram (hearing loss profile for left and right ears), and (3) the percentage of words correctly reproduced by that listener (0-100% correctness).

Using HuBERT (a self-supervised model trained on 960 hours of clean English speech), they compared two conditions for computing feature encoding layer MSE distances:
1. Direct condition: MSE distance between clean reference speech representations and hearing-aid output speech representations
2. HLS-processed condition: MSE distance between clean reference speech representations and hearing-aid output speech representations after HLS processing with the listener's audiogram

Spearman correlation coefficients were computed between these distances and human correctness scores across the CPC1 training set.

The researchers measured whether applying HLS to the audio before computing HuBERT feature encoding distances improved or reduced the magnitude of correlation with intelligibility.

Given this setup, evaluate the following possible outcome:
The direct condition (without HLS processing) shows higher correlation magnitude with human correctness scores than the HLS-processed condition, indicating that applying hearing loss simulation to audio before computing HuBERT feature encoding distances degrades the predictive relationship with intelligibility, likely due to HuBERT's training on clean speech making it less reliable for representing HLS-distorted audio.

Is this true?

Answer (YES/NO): YES